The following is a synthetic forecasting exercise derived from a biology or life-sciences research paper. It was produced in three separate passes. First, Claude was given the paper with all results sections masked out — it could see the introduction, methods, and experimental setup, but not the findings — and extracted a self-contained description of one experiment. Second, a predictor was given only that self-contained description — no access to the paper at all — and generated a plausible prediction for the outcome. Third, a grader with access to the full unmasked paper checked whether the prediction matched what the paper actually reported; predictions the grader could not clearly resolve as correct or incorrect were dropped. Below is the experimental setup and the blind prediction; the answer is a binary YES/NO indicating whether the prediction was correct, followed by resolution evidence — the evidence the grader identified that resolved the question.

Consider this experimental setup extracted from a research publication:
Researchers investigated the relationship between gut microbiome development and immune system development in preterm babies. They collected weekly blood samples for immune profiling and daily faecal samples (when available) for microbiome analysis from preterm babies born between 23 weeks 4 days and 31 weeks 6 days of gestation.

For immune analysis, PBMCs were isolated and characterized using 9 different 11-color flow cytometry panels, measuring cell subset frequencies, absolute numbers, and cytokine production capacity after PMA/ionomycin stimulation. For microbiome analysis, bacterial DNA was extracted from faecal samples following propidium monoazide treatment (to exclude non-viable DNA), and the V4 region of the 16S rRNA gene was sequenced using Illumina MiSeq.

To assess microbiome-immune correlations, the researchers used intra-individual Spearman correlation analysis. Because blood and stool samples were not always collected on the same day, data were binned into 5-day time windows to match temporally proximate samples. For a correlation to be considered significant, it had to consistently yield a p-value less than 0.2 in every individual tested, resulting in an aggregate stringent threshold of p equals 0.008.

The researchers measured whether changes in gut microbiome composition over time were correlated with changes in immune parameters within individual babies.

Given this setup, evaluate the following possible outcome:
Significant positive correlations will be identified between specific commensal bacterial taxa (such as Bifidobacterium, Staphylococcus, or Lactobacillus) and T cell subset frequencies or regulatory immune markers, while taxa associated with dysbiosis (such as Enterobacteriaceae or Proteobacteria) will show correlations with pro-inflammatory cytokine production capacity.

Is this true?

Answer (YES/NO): NO